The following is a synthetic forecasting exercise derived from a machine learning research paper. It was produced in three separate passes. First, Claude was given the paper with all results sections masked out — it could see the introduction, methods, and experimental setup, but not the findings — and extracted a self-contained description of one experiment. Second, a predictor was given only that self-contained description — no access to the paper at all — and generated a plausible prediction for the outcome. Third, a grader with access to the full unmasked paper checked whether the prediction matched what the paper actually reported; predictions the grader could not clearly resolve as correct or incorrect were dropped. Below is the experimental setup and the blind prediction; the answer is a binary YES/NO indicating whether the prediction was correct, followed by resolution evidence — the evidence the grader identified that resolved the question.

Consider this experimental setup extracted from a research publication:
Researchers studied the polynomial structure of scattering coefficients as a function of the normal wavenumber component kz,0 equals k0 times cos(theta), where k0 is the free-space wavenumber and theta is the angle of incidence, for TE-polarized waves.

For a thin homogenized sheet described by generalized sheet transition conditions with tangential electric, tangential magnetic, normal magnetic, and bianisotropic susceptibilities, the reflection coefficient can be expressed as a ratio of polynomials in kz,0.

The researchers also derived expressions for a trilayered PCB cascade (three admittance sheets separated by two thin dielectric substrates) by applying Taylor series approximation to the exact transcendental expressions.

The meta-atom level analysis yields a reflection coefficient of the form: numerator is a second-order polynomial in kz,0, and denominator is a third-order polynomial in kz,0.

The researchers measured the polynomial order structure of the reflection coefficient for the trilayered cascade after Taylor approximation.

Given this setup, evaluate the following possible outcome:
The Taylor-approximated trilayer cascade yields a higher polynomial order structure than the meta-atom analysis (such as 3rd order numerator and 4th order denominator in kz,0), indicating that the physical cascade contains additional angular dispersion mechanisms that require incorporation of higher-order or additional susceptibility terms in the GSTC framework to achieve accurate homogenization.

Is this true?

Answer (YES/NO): NO